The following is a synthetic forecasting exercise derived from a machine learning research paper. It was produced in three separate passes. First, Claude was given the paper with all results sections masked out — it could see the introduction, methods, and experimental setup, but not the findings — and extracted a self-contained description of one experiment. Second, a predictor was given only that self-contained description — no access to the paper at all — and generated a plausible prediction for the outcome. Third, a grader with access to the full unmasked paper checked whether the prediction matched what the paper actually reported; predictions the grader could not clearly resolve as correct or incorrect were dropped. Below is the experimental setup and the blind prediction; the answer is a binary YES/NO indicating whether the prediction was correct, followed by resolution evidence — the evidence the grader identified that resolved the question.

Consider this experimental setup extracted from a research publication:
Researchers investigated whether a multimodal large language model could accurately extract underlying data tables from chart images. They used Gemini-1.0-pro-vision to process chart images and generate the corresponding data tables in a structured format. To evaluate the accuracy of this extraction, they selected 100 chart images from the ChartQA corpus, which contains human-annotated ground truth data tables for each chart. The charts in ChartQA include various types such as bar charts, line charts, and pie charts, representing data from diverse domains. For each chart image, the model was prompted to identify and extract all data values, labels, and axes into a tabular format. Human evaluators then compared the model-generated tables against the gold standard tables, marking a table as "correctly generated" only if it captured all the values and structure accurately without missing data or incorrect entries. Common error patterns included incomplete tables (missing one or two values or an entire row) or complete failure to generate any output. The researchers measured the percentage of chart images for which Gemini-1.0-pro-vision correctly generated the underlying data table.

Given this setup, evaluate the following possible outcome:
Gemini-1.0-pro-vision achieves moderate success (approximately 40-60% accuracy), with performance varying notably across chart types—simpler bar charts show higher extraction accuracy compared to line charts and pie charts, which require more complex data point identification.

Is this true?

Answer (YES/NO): NO